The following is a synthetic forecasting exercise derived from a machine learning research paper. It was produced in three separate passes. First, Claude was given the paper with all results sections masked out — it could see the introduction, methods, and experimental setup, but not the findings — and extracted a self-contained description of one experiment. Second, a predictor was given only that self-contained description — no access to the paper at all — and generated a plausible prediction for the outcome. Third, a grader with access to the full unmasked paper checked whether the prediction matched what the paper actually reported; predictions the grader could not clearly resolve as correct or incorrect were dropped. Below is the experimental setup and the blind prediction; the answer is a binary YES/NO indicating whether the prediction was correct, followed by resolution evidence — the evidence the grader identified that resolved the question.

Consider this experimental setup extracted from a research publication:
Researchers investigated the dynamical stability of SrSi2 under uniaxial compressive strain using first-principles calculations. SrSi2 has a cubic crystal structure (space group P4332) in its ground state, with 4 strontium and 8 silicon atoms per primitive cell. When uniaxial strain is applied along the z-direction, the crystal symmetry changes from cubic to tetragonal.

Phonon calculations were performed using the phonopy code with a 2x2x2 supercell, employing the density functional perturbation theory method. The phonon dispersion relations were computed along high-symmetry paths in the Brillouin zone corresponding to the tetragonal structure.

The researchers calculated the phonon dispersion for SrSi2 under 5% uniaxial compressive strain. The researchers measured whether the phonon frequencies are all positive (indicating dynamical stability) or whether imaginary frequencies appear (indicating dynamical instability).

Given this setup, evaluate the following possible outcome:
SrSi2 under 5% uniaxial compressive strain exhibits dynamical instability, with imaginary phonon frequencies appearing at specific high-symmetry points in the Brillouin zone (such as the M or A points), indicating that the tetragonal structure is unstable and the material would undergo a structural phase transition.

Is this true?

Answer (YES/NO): NO